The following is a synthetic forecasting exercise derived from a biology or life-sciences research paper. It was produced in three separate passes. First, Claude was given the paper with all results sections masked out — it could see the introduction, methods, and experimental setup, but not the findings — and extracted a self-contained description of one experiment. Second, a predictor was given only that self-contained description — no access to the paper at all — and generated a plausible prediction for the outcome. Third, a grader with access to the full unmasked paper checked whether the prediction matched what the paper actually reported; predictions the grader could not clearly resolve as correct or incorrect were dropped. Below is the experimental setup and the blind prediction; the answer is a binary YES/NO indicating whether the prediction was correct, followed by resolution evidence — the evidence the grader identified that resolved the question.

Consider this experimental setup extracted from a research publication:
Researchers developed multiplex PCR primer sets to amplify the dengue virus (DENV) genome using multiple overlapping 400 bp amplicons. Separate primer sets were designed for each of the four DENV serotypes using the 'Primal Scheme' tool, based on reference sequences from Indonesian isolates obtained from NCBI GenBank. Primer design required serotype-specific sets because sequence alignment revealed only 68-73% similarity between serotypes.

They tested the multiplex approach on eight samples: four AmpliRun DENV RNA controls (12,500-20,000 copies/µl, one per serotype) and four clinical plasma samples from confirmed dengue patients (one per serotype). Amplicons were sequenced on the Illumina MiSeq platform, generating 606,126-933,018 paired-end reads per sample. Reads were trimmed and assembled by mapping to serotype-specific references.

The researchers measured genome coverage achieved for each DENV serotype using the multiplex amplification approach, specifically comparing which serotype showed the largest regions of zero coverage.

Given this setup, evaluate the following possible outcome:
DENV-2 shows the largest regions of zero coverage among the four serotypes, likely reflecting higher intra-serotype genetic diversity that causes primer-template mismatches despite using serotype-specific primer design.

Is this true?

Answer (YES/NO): NO